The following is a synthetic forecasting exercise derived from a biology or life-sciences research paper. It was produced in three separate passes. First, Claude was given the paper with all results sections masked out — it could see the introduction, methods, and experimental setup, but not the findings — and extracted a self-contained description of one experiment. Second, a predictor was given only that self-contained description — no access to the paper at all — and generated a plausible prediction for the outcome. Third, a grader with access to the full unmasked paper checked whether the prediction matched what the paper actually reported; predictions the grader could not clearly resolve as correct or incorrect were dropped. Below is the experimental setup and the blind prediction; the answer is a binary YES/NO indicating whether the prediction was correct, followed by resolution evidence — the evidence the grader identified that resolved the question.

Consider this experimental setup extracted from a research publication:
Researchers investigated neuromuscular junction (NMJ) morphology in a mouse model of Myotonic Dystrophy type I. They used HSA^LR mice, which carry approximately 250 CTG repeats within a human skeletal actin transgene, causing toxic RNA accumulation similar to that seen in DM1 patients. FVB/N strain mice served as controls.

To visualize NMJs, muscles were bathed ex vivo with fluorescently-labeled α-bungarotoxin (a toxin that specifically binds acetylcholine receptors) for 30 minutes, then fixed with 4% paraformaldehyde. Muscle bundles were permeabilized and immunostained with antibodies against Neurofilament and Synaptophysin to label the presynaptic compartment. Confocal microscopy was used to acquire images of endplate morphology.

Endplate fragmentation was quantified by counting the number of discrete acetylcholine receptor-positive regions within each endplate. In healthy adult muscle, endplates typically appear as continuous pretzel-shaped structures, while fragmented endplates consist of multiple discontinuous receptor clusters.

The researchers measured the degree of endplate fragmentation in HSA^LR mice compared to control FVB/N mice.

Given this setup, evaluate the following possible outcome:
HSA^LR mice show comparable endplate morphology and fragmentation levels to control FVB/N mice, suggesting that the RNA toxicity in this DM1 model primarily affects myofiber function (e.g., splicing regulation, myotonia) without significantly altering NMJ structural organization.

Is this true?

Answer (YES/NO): NO